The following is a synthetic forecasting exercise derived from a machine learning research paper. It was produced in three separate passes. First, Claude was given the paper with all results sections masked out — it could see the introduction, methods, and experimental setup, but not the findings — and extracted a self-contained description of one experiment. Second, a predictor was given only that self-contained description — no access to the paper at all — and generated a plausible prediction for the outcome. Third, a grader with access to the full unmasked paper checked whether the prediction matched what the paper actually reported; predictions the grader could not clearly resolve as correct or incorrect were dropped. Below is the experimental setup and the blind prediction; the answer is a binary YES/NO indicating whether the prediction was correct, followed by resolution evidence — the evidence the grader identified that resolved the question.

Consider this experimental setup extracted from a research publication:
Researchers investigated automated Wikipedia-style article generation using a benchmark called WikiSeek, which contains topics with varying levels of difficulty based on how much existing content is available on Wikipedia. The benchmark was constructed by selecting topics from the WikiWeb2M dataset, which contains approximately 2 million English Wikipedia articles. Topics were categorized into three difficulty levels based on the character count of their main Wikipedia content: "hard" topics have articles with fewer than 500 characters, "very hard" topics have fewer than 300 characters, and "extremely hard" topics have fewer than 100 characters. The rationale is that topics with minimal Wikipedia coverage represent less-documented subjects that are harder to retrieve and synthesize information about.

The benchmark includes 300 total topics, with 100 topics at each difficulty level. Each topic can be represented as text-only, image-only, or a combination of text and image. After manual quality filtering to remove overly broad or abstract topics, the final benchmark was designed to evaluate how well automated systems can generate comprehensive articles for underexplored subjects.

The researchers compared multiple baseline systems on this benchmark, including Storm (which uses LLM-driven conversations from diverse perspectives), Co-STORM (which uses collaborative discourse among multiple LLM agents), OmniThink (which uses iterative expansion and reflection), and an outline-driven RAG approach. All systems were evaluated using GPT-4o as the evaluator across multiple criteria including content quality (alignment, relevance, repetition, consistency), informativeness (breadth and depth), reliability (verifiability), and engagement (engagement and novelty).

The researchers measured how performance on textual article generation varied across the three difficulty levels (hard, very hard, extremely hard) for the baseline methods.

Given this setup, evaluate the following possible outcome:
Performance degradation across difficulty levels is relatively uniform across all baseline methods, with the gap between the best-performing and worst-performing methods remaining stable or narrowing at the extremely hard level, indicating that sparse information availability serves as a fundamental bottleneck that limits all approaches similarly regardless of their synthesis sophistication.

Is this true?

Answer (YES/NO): NO